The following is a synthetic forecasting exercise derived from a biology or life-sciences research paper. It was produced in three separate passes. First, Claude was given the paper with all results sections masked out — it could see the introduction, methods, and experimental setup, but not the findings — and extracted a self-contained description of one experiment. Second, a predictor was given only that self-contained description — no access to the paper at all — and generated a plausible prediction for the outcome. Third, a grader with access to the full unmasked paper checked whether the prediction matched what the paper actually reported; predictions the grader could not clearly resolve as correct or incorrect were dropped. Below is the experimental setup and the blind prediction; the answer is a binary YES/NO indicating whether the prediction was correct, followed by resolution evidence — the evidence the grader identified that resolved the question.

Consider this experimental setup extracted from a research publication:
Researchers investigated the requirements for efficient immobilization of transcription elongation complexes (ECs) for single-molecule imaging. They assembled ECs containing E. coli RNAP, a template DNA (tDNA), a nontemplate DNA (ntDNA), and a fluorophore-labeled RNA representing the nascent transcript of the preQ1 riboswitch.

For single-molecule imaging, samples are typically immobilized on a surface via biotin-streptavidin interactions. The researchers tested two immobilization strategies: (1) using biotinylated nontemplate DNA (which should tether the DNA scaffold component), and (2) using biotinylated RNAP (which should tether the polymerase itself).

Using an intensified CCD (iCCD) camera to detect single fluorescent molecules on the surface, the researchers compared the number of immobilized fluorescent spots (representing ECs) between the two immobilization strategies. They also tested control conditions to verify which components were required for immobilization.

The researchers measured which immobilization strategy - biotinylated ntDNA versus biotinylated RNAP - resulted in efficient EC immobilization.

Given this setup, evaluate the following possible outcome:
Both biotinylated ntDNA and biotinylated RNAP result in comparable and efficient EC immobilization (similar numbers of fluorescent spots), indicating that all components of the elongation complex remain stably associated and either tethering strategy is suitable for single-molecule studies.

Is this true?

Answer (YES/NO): NO